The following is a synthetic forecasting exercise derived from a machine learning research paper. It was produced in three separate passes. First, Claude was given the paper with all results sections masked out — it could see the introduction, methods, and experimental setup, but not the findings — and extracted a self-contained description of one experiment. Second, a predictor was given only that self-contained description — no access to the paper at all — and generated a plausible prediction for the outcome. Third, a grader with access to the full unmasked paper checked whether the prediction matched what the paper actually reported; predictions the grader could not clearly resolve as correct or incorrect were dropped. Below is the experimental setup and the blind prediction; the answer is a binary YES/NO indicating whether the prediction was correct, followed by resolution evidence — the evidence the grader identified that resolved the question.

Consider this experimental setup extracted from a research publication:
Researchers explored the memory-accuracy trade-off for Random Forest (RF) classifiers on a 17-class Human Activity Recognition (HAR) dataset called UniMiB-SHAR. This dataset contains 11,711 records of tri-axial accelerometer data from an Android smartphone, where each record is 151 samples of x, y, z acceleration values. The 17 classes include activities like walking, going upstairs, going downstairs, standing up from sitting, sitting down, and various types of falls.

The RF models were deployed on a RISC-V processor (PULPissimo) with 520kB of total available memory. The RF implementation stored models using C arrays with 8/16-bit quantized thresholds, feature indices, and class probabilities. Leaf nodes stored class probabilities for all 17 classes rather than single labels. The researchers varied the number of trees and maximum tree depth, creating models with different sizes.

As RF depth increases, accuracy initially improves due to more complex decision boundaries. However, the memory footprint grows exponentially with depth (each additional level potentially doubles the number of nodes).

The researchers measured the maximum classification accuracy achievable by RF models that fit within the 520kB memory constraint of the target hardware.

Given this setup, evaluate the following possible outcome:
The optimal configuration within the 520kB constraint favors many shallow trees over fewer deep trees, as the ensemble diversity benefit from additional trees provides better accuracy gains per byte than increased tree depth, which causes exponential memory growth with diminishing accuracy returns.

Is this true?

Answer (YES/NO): NO